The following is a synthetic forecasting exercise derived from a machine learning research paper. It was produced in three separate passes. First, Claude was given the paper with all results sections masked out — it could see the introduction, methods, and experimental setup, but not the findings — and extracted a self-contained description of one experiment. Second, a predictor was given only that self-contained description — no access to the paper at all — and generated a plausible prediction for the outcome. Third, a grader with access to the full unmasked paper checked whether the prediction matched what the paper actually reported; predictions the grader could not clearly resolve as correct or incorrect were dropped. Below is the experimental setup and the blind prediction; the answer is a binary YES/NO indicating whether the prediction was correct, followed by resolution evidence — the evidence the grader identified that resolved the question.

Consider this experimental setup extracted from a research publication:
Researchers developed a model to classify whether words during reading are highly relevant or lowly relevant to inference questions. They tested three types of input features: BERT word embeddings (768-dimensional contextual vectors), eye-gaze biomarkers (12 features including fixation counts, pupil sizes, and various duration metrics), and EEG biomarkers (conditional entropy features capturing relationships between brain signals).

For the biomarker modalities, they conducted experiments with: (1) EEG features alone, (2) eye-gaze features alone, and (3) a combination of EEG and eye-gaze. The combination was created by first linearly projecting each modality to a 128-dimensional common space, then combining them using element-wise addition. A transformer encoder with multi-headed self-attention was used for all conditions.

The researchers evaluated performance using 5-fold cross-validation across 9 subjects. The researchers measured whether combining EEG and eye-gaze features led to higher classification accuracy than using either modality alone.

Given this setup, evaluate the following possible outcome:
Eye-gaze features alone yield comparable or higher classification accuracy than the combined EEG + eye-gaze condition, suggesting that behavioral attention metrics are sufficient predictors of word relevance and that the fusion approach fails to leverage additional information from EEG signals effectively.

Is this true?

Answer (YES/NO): NO